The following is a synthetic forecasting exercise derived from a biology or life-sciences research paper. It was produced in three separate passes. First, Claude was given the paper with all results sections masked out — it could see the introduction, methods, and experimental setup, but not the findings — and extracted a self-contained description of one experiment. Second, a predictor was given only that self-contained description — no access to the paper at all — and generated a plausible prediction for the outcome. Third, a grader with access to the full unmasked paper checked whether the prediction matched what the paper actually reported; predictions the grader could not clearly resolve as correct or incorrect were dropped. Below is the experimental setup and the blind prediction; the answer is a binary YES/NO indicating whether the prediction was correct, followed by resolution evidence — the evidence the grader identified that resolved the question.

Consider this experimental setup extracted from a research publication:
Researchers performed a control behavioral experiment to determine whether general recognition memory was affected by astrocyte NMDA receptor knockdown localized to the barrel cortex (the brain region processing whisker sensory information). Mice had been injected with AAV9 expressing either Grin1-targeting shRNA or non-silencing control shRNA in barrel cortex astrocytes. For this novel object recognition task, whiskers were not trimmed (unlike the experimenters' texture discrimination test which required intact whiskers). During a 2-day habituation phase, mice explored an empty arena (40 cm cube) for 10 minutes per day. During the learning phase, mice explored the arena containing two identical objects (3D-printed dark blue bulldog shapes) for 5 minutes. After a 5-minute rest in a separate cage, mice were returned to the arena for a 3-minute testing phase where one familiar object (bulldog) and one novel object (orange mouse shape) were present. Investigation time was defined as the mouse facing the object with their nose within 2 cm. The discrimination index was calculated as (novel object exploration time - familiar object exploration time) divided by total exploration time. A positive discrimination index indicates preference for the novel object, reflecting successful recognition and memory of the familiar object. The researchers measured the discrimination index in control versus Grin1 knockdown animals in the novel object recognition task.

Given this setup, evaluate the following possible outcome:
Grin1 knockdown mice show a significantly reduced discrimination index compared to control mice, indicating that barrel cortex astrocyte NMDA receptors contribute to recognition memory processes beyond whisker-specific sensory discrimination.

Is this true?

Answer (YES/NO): NO